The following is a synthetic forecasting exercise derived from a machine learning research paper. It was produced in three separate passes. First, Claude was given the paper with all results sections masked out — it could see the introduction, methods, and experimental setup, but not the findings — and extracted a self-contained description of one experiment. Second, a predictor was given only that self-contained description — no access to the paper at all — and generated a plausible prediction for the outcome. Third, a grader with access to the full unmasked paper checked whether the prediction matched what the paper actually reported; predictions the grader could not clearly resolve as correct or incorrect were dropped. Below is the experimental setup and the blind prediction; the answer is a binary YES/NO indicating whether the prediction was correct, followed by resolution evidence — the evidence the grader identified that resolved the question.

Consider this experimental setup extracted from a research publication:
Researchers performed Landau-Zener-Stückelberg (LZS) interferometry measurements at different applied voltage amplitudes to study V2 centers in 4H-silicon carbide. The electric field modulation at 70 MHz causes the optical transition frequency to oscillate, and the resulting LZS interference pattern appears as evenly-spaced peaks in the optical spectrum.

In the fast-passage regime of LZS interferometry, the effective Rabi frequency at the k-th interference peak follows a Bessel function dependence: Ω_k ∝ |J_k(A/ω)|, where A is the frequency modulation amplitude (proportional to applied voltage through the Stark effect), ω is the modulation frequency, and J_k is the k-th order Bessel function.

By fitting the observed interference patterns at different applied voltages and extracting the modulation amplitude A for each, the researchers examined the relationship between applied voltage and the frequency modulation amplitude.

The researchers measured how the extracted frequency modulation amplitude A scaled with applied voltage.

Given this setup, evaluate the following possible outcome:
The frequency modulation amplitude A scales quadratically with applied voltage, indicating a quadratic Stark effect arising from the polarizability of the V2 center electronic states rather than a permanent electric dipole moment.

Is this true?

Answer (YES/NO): NO